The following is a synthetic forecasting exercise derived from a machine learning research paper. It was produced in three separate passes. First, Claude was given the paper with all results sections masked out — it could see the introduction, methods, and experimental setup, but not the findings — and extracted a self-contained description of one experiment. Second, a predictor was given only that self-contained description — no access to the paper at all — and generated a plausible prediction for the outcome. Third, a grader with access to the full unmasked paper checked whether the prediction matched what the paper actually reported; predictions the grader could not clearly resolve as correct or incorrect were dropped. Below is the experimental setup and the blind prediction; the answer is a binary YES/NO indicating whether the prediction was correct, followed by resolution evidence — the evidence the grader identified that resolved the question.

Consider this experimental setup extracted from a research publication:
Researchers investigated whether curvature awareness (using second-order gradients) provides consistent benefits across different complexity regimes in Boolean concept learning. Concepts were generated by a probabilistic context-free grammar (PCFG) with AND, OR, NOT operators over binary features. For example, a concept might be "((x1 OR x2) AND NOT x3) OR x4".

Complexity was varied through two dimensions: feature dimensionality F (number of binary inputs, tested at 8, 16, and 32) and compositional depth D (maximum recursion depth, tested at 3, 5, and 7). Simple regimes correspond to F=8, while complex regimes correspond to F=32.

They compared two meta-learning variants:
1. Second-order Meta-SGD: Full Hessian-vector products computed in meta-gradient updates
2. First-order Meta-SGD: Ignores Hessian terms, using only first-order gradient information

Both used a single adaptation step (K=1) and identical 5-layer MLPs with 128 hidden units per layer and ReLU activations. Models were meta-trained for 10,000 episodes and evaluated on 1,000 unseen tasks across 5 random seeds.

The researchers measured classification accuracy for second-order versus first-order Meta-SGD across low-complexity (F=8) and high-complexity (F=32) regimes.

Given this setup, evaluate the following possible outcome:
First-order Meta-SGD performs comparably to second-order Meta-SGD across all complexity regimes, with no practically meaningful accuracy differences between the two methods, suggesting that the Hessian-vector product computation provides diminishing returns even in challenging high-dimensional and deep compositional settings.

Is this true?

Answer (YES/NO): NO